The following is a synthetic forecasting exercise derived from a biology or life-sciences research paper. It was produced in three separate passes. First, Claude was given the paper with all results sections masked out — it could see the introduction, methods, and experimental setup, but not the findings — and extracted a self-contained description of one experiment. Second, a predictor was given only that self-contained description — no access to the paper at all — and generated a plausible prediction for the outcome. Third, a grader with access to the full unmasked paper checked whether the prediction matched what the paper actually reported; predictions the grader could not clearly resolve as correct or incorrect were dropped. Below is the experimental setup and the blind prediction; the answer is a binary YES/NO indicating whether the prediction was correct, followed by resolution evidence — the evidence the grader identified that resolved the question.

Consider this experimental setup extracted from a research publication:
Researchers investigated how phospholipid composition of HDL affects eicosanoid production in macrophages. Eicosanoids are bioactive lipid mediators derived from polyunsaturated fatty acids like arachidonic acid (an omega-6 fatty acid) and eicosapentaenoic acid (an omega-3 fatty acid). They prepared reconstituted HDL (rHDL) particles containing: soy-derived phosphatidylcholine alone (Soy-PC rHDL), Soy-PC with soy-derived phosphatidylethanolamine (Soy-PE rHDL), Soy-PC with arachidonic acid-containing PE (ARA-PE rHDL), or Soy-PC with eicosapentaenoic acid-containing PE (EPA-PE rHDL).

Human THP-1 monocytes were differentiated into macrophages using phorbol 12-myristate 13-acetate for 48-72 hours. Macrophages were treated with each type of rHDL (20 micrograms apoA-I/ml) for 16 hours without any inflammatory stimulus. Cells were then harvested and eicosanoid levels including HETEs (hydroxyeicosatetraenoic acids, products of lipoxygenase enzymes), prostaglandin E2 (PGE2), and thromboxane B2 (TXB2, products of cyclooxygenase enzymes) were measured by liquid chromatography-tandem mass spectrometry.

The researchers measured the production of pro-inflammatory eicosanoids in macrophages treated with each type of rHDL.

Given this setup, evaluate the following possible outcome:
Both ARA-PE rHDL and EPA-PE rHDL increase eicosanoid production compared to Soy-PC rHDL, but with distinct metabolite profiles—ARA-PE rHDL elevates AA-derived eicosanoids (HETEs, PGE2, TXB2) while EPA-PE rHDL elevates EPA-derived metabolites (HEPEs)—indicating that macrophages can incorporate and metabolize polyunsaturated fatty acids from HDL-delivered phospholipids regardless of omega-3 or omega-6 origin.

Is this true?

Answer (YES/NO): NO